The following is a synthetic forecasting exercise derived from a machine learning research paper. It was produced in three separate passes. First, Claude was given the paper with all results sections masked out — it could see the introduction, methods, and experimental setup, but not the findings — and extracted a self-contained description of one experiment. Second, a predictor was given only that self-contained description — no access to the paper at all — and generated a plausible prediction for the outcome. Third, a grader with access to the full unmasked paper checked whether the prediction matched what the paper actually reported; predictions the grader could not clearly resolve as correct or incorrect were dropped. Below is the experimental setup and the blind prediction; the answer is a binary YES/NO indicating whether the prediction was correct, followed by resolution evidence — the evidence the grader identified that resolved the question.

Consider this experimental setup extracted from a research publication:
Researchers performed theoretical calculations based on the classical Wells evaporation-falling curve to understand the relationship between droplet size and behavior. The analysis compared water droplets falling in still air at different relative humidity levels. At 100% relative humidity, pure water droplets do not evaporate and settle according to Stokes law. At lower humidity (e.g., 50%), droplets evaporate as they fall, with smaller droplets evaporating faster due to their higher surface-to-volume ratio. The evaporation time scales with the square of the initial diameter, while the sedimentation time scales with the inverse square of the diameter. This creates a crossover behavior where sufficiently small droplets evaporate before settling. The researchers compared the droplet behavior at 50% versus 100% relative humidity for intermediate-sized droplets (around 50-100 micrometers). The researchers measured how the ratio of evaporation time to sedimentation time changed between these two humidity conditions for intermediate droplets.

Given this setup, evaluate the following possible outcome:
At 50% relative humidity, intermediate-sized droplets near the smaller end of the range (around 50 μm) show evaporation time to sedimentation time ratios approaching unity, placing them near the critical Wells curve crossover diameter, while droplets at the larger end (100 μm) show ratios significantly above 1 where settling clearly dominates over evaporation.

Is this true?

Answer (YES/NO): NO